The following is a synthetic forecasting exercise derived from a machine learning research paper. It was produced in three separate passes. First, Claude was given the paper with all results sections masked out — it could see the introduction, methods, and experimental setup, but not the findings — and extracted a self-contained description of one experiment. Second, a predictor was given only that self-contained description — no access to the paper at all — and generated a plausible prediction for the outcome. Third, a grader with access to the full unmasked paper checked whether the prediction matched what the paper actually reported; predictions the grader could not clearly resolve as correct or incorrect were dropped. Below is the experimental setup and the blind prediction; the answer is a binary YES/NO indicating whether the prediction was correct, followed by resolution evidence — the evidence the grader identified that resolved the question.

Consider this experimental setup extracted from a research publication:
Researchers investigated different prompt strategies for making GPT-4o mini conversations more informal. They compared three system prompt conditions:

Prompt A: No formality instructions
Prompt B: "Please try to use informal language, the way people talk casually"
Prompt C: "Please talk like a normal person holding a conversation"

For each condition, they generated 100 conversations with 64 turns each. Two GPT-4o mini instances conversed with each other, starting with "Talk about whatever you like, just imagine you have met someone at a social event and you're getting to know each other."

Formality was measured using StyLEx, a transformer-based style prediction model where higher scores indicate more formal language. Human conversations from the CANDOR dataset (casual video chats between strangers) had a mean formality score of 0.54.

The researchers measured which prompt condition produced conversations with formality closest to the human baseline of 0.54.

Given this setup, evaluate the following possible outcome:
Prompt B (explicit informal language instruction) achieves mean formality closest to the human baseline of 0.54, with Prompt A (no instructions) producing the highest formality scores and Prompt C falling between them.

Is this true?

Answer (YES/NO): NO